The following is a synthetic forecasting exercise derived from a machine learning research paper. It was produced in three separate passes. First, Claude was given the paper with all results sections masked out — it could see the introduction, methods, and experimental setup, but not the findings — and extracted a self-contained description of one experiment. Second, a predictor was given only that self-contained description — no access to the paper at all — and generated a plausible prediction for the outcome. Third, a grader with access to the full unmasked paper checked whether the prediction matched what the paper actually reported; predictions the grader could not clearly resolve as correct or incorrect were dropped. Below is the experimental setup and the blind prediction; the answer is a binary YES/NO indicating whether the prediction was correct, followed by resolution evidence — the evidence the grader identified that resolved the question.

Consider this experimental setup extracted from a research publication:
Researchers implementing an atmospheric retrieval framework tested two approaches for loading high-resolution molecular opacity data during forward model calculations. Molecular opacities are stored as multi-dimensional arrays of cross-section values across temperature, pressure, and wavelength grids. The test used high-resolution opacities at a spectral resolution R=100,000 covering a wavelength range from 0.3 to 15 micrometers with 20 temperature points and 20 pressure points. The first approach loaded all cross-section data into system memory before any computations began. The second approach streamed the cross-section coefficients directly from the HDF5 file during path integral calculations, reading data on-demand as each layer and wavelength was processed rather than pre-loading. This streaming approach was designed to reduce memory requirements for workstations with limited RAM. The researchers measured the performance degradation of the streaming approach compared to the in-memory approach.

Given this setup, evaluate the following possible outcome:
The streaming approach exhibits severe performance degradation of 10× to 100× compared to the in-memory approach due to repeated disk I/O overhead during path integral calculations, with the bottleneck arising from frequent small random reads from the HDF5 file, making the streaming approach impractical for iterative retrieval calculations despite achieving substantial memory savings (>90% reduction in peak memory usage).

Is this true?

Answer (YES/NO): NO